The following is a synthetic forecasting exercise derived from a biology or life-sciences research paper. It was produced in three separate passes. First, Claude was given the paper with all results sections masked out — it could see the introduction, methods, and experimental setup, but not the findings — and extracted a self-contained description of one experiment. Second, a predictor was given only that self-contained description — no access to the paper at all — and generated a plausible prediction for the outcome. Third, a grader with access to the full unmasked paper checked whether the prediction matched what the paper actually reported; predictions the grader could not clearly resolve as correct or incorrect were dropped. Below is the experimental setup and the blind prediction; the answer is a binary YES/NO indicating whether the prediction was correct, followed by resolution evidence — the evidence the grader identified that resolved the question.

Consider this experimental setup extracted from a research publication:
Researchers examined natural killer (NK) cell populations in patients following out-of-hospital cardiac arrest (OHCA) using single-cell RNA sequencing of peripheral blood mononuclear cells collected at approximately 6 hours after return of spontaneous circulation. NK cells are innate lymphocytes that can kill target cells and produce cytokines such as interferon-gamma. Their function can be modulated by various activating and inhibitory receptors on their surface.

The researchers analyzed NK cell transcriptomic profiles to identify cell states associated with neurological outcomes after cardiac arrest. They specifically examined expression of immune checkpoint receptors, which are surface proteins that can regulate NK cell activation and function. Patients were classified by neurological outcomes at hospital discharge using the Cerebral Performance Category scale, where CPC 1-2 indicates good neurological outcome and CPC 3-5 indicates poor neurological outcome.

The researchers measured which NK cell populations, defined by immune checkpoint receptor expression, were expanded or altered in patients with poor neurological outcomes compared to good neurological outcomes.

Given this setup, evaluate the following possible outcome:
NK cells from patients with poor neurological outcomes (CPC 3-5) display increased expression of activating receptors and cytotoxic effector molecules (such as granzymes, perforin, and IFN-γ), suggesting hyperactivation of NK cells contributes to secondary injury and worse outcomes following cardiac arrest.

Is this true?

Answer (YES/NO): NO